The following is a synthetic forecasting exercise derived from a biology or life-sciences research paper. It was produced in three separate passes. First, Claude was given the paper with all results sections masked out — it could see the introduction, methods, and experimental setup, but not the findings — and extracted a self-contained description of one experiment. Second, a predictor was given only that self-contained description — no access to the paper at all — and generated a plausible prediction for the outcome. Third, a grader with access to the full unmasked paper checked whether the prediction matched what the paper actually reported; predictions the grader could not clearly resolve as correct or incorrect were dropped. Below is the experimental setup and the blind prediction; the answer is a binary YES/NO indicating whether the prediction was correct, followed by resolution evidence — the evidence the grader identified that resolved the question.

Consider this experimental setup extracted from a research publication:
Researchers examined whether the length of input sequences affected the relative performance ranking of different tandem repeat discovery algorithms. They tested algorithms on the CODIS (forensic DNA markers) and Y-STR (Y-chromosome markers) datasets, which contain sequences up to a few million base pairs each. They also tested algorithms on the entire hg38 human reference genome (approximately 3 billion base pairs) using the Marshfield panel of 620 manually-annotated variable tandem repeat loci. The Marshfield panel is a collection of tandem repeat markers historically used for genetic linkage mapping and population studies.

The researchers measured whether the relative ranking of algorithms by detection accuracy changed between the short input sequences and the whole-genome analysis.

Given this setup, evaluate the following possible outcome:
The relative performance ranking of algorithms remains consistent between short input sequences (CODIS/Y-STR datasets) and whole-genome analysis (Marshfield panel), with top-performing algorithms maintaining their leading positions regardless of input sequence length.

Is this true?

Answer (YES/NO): YES